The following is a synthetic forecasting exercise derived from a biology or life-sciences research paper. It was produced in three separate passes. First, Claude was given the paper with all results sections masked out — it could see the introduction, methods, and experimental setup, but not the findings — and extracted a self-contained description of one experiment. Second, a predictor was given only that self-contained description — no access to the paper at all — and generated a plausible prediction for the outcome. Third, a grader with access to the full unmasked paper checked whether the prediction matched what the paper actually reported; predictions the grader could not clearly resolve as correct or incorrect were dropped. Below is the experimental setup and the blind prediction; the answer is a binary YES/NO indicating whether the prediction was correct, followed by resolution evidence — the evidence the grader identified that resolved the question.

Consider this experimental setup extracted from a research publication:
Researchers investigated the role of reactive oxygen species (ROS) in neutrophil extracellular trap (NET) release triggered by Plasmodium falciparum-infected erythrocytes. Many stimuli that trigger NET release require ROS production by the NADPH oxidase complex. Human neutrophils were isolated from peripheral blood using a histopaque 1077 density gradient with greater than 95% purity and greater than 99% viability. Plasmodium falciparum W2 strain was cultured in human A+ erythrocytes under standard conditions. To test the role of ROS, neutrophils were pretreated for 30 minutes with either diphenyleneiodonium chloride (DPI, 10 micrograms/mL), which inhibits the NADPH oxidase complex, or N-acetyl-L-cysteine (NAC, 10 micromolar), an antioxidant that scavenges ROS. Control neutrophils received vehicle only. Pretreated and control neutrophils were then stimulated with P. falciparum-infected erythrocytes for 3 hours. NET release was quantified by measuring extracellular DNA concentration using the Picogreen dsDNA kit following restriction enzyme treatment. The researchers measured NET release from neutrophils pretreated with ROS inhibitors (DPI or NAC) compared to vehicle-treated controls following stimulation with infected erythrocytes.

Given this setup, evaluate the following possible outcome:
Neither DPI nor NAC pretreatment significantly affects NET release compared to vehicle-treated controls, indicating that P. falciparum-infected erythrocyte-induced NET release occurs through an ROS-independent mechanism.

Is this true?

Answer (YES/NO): YES